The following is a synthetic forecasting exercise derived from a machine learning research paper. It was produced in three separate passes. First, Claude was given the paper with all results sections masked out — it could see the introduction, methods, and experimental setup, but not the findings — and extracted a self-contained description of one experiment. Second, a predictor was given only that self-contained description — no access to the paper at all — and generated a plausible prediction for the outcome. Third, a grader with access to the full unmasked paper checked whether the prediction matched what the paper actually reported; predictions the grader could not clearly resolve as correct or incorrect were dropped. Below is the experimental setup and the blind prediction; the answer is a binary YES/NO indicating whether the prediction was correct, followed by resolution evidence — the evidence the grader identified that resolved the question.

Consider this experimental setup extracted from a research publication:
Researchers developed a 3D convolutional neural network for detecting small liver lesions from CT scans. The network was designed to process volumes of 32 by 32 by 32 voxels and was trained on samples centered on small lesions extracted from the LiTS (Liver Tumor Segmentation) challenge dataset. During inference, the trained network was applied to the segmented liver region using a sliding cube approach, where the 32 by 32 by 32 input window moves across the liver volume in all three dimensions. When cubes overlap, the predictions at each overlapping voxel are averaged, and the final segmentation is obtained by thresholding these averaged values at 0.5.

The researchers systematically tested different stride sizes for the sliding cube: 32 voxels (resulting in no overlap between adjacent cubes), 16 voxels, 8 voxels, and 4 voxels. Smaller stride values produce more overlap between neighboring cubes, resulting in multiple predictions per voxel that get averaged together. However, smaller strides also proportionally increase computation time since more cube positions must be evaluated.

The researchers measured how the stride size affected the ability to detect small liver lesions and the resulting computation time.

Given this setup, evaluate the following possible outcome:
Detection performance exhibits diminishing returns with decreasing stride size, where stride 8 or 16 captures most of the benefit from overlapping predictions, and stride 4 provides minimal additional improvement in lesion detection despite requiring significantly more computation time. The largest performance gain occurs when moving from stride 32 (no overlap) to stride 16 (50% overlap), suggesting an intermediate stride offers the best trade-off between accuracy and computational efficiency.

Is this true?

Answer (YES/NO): NO